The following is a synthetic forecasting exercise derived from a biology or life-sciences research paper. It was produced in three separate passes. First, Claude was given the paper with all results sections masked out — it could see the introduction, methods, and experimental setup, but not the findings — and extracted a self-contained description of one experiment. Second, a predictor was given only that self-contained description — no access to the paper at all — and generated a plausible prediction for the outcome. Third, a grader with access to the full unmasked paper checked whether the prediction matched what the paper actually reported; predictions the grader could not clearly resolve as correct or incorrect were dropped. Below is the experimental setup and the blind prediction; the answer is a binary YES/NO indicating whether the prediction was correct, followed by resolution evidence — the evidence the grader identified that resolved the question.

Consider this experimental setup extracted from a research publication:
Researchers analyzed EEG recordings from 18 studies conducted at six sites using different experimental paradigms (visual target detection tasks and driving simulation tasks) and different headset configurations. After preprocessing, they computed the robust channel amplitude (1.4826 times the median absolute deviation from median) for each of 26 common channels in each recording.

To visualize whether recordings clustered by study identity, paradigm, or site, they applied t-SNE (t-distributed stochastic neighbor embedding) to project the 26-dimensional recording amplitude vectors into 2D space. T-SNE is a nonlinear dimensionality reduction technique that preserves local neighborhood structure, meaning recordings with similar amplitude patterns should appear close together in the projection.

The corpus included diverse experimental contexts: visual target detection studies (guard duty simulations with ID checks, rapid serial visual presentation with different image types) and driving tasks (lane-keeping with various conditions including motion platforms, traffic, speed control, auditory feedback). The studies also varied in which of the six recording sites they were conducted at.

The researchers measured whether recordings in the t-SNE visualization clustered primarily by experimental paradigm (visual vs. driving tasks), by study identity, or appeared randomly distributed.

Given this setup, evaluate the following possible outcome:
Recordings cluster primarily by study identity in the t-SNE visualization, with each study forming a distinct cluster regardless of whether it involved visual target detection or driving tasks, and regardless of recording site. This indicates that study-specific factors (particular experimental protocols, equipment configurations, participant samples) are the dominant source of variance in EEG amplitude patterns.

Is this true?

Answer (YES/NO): NO